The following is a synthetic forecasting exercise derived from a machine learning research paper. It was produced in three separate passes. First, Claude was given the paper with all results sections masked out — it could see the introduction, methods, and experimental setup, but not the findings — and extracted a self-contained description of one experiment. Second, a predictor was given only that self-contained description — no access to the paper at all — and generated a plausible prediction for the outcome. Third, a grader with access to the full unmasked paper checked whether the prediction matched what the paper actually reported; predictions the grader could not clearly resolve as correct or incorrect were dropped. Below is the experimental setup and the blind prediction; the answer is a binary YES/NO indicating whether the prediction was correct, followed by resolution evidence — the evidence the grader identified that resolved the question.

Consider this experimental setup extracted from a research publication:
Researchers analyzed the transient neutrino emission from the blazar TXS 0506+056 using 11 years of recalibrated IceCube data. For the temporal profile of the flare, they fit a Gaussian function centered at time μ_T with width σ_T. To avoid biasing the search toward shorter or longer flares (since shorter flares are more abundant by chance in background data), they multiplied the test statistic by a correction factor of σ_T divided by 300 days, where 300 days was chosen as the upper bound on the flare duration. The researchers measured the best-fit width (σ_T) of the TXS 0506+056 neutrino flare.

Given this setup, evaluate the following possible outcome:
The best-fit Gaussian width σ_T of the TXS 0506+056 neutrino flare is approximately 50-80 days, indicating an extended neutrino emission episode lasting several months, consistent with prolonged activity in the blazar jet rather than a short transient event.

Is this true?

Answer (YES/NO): YES